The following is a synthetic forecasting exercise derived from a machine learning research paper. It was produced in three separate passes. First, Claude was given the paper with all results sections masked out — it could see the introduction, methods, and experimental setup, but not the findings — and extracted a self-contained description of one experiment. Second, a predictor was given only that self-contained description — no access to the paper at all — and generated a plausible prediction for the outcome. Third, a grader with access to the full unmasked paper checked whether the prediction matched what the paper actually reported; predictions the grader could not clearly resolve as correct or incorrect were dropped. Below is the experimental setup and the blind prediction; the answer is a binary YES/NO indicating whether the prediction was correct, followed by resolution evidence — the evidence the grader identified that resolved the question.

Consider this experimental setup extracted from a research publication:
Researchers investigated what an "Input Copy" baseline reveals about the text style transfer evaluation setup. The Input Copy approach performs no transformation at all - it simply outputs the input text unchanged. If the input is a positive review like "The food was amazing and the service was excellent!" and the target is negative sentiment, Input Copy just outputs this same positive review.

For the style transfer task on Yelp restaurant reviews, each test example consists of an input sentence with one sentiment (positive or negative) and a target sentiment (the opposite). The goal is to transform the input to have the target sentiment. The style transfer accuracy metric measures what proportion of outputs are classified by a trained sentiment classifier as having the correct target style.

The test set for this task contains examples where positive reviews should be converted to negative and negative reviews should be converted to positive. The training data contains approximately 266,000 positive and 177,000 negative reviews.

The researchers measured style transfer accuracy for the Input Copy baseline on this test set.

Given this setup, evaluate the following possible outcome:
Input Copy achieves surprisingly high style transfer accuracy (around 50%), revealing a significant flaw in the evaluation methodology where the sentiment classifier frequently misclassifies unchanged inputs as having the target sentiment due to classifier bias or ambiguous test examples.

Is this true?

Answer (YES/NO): NO